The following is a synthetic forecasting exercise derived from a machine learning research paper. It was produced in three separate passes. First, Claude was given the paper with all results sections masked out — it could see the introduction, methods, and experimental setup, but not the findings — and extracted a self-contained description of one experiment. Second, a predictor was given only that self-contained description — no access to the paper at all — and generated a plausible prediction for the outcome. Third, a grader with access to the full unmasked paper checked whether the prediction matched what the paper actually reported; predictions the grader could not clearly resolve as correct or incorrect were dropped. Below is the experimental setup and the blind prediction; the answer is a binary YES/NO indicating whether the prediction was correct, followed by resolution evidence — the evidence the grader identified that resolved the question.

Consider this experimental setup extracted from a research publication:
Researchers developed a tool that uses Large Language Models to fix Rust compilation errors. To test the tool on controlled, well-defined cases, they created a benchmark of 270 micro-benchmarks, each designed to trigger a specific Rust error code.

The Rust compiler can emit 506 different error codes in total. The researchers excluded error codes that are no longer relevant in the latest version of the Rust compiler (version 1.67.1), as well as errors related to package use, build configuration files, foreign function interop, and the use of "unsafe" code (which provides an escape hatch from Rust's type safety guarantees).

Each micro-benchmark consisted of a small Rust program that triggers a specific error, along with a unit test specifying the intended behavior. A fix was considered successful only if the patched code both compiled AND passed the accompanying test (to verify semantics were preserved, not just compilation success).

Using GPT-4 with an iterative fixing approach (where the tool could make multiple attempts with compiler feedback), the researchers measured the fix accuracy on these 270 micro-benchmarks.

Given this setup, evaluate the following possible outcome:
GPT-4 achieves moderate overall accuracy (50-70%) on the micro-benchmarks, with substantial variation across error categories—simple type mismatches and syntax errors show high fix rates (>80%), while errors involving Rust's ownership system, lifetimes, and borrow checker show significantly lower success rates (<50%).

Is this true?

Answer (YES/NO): NO